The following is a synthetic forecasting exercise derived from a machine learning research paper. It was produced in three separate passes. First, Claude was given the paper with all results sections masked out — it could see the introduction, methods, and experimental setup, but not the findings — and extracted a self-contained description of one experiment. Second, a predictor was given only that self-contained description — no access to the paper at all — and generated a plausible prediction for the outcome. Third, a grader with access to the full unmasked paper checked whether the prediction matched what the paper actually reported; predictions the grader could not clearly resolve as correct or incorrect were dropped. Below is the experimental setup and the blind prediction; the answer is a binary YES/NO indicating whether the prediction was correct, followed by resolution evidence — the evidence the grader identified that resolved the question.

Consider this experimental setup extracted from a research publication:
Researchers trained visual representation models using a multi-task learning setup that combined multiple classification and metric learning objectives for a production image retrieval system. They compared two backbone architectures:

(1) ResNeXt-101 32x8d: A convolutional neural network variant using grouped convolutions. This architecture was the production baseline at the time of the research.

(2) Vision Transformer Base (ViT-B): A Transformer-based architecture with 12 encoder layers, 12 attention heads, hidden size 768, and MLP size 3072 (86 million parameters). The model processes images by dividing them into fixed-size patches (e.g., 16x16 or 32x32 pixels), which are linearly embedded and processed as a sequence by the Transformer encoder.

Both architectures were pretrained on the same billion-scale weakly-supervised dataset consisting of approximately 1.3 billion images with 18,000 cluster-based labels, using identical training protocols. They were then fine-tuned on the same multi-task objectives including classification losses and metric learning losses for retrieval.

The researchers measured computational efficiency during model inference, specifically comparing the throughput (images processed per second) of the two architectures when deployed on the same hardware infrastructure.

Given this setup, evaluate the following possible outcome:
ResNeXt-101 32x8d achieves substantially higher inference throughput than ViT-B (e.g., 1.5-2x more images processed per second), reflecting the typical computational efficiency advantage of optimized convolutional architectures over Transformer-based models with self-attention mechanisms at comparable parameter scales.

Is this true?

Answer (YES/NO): NO